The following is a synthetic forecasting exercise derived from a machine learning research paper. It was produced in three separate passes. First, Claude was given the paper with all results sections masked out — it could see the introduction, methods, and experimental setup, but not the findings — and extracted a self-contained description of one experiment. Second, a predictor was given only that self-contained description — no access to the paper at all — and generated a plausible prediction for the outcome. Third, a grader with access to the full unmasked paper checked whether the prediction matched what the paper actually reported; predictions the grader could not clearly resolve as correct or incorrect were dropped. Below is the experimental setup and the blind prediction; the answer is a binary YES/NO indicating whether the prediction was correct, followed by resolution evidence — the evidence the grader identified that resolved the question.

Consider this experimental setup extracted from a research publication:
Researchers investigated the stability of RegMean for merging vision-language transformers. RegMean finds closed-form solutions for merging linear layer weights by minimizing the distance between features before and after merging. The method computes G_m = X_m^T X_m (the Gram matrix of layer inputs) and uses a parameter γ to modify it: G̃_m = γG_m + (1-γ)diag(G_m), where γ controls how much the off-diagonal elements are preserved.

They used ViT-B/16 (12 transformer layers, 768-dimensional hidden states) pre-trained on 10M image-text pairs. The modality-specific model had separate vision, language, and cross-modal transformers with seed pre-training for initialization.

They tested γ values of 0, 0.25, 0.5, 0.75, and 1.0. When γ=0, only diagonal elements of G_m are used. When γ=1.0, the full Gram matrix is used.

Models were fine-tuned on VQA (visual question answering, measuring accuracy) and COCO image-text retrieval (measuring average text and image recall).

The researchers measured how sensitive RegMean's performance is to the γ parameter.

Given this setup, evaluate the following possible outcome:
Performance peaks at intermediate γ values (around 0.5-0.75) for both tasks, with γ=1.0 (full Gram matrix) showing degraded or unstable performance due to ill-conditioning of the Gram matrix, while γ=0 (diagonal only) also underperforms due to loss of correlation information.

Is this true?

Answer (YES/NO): NO